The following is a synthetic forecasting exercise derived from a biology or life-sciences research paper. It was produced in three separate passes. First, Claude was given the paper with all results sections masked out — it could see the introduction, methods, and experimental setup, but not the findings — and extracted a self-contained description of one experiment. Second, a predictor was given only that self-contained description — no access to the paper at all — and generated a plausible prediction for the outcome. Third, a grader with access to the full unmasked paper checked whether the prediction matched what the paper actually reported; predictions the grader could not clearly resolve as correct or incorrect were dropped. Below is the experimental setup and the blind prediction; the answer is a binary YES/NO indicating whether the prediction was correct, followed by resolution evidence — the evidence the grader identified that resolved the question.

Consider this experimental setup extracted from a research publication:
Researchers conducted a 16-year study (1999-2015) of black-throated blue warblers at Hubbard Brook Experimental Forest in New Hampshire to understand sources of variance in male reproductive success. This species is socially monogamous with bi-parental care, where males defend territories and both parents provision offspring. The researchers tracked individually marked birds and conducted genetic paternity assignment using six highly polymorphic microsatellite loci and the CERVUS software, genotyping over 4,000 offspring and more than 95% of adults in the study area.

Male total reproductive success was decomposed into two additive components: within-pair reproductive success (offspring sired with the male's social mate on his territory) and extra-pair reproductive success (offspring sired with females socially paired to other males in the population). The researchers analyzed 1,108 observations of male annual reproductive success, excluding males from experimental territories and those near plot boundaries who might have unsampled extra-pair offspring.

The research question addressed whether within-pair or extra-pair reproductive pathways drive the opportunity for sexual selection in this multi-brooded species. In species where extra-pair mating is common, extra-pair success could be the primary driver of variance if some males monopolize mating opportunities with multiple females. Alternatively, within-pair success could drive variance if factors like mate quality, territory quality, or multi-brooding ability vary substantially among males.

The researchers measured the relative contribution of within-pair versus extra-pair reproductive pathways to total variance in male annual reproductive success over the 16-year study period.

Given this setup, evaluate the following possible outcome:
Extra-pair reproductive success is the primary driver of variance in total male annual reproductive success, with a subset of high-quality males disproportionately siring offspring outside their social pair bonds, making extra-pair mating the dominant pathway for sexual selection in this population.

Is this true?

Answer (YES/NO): NO